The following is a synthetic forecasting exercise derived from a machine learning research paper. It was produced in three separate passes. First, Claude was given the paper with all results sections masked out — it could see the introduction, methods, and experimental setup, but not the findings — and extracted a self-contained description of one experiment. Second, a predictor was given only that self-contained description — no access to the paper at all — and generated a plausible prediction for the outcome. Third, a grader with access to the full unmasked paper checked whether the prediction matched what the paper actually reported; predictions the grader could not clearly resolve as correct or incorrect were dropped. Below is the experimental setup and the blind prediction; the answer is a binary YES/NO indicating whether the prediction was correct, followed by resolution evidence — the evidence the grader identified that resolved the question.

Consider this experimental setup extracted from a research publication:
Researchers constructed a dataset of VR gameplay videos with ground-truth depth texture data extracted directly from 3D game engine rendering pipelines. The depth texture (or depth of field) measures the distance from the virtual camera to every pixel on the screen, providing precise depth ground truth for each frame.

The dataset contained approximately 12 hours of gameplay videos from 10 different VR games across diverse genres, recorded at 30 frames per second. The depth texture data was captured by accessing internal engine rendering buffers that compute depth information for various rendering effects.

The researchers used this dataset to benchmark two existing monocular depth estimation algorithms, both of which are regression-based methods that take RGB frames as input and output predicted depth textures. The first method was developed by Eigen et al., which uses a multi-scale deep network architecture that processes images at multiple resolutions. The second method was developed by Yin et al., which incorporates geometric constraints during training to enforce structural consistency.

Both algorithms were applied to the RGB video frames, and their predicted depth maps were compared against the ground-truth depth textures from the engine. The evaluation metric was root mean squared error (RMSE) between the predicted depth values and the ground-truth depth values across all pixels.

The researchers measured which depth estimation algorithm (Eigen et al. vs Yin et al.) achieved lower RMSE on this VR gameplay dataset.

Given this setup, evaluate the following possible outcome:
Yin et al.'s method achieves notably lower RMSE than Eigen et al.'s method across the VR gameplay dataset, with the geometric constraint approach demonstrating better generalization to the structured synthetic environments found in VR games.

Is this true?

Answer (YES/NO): NO